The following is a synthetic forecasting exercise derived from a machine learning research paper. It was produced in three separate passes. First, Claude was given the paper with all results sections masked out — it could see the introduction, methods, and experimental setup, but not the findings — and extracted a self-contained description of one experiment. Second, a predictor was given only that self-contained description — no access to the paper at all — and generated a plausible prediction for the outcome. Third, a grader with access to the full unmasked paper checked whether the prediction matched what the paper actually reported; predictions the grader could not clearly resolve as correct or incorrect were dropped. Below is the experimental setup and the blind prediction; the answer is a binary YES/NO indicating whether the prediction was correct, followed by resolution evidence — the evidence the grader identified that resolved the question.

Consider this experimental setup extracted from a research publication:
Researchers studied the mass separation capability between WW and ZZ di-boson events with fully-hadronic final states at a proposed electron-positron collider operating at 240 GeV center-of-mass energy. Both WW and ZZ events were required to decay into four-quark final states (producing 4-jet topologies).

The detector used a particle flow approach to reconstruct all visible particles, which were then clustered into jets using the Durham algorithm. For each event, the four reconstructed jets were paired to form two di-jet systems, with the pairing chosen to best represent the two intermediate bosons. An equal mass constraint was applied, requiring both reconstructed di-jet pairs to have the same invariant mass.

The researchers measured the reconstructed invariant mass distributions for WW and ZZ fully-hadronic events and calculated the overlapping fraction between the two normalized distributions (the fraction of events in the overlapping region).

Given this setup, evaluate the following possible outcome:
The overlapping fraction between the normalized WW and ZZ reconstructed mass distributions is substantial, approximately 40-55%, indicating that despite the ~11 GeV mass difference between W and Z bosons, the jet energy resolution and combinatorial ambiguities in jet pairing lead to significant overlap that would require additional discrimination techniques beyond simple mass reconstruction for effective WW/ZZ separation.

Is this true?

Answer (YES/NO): YES